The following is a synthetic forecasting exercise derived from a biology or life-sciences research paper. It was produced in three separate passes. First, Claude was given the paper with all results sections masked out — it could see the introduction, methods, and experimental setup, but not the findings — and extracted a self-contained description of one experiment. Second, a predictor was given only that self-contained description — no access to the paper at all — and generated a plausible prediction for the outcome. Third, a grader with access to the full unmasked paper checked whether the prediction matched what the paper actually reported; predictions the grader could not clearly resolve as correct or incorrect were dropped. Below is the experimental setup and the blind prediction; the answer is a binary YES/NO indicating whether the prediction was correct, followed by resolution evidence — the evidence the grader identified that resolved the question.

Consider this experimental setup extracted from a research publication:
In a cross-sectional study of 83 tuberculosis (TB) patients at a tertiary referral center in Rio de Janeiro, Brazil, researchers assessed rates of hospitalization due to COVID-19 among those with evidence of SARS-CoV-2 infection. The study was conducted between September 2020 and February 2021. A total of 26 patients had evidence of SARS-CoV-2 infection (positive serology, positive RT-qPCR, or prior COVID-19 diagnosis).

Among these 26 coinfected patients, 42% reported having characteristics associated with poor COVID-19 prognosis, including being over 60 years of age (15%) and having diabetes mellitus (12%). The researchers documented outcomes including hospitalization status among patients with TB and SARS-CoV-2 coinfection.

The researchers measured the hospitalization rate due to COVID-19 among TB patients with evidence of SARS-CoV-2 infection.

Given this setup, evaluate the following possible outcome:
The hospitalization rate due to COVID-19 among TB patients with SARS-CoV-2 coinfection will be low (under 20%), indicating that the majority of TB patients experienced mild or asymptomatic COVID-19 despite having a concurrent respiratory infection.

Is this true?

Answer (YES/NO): YES